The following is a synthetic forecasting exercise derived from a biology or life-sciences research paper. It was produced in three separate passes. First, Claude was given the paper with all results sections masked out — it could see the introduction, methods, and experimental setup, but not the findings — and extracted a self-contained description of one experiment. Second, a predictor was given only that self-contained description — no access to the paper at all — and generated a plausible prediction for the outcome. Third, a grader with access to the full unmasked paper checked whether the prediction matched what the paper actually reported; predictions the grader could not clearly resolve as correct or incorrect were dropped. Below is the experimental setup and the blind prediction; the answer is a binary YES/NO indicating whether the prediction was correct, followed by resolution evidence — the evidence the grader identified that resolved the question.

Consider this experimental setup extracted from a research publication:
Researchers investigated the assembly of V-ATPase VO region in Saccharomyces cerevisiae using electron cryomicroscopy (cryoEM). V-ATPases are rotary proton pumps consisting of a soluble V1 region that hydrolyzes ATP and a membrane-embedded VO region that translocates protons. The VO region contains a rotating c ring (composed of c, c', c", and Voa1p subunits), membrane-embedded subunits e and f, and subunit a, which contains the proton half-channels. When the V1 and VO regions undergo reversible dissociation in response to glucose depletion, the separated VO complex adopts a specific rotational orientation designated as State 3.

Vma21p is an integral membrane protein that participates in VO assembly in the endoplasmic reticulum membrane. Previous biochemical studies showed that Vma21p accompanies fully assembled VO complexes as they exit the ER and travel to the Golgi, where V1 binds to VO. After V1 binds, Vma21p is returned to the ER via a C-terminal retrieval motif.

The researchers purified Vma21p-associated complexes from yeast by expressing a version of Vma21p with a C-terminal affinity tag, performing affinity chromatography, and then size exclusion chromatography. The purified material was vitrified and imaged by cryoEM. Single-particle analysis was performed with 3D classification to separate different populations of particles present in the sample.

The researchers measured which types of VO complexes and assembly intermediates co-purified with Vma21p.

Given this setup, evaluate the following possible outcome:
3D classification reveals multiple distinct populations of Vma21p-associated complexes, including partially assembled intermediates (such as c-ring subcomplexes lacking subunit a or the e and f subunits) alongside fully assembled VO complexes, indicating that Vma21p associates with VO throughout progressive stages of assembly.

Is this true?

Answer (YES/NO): YES